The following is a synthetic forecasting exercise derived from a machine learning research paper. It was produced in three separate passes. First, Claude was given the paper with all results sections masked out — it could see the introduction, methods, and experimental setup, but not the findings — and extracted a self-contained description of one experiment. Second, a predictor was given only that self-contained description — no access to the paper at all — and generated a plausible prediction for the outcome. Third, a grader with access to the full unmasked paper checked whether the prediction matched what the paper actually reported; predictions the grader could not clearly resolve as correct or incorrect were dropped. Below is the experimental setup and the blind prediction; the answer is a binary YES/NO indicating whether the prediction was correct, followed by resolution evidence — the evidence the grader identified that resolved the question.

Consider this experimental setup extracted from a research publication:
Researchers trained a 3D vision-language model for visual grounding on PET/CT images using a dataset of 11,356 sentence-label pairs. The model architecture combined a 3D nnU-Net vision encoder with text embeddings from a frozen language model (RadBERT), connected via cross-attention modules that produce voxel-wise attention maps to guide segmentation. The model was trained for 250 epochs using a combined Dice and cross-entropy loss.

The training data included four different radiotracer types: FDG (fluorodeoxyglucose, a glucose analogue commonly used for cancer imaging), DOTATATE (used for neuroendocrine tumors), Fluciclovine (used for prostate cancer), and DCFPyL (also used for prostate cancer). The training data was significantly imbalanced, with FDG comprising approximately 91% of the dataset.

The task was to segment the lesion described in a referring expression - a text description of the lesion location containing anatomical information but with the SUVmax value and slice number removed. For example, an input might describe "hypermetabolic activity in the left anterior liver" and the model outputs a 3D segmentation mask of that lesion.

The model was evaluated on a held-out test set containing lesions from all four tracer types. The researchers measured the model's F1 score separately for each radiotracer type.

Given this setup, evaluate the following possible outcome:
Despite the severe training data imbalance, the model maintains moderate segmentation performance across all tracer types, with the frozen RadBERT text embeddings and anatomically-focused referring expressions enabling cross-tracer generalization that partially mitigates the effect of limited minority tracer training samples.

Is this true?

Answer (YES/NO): YES